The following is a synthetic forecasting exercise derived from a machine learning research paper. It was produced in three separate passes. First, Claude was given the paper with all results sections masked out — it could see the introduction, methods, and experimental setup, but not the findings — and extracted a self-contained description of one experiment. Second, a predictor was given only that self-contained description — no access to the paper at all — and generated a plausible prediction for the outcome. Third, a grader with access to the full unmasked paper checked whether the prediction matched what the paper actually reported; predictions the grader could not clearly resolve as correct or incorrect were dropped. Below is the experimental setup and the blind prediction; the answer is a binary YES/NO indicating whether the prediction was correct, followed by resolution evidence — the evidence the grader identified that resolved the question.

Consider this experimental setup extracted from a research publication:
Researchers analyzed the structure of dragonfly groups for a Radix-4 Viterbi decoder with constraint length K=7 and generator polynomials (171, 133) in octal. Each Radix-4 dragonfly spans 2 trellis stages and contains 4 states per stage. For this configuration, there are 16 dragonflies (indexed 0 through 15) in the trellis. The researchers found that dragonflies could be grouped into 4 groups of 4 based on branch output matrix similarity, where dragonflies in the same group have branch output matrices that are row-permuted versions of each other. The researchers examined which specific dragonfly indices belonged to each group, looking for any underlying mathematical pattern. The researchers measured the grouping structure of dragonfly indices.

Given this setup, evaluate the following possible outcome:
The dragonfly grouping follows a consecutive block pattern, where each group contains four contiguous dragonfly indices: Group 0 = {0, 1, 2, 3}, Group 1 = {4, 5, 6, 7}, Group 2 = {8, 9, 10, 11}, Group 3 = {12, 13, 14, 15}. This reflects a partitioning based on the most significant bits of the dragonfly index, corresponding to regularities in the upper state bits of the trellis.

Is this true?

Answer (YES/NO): NO